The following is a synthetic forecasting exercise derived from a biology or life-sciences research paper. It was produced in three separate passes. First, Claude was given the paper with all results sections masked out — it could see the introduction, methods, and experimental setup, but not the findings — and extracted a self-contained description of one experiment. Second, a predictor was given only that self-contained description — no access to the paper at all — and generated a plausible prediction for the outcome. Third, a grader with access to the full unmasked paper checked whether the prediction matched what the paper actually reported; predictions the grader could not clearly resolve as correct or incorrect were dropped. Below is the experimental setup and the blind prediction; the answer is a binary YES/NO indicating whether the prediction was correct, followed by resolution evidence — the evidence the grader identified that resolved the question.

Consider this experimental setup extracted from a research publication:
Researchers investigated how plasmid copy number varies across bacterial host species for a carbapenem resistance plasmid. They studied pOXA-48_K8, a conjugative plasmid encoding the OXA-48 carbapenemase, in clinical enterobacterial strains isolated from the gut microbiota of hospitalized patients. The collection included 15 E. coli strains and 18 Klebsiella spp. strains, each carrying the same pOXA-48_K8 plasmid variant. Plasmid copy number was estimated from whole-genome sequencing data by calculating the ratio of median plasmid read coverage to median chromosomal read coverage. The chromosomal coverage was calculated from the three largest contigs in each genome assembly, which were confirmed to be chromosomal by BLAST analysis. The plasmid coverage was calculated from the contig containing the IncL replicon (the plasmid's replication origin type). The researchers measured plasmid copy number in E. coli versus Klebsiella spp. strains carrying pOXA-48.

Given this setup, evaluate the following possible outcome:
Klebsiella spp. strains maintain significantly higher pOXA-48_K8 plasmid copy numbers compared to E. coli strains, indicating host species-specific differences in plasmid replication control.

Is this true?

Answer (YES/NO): YES